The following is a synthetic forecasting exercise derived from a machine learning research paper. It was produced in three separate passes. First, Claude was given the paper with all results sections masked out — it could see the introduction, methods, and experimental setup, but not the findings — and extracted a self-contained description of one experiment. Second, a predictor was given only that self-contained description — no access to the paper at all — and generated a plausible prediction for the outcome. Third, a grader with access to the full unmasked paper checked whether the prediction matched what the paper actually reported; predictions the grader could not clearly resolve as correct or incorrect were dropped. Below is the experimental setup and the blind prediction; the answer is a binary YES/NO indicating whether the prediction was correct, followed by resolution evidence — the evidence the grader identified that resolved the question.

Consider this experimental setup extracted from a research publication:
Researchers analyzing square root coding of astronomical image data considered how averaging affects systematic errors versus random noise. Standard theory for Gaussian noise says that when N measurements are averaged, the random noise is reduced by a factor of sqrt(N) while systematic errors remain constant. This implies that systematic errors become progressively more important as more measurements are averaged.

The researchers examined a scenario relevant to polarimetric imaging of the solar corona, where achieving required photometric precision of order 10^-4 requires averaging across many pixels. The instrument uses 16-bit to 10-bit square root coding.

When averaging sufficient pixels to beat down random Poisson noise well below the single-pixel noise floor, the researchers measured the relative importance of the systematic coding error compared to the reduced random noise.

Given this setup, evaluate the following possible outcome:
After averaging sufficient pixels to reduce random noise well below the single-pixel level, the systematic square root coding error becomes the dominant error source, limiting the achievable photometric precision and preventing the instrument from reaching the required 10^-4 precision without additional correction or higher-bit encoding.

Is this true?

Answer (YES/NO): YES